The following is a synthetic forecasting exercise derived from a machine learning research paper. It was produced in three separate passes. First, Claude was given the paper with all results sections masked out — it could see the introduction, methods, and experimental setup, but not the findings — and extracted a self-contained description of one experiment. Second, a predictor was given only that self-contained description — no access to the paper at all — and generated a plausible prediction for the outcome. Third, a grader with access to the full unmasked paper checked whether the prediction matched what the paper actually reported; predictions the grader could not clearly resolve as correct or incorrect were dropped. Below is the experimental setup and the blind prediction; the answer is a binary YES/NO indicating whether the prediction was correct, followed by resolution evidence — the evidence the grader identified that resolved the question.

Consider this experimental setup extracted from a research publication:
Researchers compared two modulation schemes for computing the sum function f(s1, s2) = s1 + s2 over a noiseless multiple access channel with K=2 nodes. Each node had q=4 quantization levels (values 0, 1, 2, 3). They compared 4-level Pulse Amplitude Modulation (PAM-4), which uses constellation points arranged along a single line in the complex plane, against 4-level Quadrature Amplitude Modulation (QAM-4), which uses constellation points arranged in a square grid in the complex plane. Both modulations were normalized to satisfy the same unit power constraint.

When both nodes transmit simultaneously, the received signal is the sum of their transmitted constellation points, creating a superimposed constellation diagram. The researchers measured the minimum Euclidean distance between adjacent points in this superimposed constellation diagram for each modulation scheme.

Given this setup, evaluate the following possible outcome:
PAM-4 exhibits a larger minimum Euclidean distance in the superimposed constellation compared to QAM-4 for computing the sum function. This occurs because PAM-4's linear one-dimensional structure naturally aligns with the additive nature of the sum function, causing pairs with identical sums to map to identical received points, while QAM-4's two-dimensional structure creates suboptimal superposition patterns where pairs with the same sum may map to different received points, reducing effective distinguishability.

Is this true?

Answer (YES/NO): NO